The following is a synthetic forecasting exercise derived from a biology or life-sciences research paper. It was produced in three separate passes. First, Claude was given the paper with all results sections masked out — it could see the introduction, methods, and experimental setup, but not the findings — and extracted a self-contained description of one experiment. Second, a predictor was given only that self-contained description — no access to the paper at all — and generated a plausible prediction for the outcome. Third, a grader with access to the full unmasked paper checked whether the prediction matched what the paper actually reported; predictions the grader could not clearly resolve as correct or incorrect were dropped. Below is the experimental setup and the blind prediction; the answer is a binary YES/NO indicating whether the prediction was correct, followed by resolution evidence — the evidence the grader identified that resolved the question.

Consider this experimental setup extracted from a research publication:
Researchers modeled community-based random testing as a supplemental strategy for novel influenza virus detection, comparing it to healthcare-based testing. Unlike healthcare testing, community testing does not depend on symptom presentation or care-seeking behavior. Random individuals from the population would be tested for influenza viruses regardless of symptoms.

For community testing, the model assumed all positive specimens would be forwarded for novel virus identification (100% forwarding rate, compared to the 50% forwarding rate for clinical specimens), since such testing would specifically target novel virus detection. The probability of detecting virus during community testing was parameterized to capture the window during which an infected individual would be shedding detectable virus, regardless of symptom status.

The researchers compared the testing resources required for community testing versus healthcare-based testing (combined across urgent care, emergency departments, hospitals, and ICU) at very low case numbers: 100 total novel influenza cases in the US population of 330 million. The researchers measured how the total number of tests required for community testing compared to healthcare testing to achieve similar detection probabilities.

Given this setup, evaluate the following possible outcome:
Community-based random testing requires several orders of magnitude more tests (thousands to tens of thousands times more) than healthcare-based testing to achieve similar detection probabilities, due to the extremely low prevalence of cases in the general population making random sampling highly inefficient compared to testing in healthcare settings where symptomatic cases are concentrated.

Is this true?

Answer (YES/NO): NO